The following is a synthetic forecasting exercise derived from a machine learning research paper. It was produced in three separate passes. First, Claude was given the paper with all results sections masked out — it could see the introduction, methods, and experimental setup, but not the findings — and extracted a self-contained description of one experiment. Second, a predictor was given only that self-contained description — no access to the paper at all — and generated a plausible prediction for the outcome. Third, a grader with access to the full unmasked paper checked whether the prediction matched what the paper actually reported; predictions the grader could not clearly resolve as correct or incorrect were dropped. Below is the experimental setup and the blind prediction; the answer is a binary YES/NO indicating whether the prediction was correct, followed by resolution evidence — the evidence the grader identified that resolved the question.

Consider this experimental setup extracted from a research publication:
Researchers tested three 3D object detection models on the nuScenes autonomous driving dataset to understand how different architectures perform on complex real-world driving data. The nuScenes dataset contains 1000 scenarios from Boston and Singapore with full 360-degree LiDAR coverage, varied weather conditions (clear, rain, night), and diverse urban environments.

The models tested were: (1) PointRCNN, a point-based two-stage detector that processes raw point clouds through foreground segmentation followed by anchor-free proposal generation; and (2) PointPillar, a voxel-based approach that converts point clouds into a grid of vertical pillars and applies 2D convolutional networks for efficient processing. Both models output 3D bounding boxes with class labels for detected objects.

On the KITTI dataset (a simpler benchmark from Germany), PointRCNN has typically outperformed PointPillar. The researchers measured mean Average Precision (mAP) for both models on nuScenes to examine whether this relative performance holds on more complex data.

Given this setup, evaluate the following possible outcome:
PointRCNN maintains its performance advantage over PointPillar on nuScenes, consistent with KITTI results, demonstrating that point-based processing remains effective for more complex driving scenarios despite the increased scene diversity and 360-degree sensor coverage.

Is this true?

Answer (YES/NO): NO